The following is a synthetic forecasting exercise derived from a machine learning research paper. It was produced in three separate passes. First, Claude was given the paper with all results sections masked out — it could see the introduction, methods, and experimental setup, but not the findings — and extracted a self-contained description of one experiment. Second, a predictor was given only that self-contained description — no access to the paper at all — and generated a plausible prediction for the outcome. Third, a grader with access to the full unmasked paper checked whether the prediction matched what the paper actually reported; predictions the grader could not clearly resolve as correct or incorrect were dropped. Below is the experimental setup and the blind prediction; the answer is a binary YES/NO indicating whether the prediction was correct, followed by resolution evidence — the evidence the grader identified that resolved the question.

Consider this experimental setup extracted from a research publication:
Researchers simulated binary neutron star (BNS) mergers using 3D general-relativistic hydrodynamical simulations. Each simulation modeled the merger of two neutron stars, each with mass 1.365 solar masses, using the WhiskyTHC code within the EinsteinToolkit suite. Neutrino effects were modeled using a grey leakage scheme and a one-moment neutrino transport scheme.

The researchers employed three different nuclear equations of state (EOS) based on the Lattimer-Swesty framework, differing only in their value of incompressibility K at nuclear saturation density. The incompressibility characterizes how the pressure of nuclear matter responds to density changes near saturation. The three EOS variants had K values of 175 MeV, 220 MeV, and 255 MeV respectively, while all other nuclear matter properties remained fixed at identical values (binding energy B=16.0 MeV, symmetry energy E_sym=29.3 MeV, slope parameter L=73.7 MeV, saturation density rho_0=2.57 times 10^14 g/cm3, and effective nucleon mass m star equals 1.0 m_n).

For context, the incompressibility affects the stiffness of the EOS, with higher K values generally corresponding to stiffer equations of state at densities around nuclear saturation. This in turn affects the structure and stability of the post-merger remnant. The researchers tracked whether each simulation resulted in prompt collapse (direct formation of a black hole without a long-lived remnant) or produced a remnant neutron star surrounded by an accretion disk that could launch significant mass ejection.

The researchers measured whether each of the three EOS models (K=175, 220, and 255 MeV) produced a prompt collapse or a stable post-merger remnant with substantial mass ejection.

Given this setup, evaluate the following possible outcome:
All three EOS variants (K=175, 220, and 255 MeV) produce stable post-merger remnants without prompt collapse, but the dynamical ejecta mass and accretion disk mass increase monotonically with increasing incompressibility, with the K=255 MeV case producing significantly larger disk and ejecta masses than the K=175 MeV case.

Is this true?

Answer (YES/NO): NO